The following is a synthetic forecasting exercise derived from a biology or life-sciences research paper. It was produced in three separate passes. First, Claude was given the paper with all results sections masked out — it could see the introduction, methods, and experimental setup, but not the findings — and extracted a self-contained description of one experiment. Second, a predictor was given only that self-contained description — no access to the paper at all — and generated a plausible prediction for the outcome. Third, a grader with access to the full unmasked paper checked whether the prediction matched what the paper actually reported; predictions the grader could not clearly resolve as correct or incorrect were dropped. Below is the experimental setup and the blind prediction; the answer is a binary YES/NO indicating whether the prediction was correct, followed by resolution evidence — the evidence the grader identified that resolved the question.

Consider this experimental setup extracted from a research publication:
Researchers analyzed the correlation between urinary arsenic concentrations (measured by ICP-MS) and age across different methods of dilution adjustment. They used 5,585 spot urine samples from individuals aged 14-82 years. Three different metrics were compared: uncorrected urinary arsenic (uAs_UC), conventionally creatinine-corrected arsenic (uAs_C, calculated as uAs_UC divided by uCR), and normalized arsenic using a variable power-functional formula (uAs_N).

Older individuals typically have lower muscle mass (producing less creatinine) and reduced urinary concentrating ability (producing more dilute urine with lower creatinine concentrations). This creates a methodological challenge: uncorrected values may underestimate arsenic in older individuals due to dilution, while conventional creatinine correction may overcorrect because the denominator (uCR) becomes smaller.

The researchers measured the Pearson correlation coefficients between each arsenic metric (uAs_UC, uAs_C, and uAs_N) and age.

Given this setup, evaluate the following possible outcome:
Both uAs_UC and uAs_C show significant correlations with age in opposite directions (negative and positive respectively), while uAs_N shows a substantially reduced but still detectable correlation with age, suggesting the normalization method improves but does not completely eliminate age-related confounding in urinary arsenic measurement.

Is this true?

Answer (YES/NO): NO